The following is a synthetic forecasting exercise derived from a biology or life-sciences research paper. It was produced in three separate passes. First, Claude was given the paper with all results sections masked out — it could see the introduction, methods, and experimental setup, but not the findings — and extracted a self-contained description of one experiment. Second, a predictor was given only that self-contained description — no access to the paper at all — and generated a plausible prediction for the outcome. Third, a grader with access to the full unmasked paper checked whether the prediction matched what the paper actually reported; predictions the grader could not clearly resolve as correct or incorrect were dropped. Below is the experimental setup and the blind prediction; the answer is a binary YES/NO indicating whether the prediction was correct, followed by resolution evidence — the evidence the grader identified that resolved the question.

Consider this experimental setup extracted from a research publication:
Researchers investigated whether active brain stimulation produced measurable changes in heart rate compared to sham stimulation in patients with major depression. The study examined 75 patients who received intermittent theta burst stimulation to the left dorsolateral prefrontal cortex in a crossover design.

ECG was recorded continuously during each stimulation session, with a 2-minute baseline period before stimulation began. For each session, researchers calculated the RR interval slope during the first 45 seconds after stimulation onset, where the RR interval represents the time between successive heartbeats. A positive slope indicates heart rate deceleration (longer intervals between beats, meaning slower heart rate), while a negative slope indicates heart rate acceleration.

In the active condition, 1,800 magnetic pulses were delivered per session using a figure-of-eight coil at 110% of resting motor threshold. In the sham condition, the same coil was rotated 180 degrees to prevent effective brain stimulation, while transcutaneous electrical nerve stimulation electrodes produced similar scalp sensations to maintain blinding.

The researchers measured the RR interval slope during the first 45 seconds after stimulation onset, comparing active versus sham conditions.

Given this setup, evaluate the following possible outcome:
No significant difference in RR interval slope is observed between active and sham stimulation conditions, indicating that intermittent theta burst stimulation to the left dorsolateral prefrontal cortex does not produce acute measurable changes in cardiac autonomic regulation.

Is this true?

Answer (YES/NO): NO